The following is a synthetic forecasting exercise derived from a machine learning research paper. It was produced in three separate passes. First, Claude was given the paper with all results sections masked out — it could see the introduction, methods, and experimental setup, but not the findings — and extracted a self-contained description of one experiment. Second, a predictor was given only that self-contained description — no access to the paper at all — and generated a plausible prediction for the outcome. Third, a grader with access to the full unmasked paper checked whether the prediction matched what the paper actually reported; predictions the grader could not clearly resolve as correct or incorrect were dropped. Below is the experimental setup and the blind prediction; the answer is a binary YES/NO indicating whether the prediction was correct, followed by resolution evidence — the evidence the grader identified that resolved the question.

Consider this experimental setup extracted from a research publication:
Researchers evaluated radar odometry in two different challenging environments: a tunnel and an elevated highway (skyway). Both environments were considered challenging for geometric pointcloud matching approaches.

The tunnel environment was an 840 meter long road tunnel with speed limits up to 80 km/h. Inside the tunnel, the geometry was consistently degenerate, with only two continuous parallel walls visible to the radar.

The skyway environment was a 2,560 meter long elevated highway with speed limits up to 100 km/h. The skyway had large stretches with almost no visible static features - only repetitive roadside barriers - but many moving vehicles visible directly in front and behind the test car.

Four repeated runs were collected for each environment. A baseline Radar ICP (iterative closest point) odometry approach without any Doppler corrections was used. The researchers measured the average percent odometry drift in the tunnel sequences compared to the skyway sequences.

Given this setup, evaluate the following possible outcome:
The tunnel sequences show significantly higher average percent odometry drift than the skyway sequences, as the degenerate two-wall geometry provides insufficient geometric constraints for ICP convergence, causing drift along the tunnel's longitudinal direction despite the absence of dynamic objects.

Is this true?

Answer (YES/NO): NO